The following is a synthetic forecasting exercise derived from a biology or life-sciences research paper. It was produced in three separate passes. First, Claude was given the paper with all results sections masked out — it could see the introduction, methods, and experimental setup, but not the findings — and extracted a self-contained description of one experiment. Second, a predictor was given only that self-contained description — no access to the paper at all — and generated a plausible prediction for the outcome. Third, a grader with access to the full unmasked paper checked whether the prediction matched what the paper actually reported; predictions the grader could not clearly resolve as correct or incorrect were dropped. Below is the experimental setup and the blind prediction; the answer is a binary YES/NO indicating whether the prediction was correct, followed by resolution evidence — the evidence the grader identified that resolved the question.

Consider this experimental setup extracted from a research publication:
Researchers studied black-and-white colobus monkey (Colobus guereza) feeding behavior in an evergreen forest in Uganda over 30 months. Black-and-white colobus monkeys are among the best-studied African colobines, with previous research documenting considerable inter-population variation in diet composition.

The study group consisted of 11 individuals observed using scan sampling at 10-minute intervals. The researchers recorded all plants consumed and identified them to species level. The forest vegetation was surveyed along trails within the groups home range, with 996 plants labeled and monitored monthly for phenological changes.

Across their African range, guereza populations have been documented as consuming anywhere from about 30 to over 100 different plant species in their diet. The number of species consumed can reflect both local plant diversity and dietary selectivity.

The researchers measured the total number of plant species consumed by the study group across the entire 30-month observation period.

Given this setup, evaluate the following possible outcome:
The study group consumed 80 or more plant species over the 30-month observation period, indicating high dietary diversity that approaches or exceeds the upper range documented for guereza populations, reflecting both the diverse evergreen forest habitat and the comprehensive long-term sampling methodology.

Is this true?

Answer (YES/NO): NO